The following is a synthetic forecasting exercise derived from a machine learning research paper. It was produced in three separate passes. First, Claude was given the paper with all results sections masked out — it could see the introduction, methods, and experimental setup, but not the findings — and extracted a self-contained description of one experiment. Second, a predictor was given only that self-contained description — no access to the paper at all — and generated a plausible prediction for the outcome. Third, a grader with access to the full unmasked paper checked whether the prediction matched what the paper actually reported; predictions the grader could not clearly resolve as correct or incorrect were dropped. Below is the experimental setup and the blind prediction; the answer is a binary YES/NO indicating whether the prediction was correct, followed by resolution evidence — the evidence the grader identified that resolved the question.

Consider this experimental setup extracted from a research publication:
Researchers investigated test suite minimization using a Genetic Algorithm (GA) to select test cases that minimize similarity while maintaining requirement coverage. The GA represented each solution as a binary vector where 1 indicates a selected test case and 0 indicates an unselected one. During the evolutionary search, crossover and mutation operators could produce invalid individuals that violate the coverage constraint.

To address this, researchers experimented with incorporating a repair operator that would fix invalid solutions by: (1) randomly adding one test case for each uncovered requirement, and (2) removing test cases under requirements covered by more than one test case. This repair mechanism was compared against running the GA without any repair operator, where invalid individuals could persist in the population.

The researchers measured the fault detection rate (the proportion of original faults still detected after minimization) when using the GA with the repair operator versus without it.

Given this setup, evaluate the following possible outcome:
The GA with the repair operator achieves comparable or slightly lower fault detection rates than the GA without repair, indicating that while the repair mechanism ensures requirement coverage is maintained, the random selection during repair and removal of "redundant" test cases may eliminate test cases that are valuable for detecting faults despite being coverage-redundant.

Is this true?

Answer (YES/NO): YES